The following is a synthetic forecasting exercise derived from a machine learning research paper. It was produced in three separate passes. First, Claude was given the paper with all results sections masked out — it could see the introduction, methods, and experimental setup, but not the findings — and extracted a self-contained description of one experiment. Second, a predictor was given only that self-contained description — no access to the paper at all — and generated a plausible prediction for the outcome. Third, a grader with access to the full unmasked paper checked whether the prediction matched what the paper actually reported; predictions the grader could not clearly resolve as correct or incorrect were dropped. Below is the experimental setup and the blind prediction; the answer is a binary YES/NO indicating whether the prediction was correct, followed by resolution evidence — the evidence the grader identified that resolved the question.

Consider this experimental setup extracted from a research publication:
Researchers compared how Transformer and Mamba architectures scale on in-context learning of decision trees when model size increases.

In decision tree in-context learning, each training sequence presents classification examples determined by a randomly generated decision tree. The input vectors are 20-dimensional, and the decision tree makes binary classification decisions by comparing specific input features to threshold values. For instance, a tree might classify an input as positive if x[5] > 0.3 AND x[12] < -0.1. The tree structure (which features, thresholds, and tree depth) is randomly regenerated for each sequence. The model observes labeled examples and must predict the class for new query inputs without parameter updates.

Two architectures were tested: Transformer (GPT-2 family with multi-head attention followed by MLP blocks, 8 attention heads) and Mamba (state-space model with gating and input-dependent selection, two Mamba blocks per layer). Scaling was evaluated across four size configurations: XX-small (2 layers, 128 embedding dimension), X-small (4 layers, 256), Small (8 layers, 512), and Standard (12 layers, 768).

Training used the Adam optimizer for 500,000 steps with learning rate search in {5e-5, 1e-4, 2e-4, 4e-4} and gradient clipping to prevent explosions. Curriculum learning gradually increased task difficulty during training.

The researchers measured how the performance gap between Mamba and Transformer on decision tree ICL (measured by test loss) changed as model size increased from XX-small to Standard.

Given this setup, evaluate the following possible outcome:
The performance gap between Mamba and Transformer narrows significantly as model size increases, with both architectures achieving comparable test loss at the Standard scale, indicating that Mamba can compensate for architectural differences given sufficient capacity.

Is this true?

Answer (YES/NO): NO